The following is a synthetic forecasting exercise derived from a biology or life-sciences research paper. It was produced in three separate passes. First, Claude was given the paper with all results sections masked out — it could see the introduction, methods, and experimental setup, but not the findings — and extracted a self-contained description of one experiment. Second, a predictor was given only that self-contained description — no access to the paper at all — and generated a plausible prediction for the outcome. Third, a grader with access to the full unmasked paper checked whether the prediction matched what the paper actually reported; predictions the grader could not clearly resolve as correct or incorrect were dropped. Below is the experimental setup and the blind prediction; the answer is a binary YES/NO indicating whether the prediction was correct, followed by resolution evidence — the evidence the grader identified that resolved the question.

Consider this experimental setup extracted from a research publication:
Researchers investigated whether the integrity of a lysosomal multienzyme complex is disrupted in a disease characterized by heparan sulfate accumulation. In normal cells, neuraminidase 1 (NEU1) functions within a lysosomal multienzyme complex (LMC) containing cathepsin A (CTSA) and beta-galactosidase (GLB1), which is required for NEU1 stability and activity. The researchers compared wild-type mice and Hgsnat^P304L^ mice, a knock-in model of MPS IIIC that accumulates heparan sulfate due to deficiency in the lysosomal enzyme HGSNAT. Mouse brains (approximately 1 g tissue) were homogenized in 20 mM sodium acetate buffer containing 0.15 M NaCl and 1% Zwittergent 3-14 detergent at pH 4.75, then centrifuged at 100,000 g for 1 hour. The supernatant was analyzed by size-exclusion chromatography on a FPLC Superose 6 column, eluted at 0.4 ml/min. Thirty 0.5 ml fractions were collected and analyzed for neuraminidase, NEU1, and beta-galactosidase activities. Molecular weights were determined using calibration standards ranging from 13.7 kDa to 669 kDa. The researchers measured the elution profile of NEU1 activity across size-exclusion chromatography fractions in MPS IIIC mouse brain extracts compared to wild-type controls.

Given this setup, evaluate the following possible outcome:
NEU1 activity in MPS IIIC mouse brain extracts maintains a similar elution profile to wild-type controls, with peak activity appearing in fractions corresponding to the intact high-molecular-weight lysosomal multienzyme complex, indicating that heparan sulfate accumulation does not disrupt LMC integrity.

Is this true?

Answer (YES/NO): NO